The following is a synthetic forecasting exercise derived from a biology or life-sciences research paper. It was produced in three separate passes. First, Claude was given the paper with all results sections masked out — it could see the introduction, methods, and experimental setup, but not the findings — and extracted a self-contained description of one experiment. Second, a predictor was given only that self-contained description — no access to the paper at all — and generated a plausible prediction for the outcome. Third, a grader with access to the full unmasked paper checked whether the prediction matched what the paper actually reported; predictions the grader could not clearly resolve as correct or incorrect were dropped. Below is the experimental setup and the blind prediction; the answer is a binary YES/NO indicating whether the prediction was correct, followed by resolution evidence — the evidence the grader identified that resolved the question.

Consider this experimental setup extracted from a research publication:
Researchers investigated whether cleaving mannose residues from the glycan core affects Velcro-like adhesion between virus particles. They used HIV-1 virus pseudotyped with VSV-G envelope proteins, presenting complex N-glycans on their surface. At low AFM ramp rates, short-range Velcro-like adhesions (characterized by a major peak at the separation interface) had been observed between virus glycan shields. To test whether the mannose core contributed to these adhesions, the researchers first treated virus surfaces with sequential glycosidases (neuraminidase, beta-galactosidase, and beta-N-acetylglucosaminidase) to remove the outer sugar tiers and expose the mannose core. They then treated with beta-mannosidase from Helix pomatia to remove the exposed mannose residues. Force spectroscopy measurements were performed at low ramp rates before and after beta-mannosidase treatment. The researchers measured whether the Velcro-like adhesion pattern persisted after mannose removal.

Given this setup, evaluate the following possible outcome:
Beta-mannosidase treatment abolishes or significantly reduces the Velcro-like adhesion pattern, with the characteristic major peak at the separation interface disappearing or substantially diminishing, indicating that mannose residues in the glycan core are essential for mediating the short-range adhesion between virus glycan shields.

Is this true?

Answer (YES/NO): YES